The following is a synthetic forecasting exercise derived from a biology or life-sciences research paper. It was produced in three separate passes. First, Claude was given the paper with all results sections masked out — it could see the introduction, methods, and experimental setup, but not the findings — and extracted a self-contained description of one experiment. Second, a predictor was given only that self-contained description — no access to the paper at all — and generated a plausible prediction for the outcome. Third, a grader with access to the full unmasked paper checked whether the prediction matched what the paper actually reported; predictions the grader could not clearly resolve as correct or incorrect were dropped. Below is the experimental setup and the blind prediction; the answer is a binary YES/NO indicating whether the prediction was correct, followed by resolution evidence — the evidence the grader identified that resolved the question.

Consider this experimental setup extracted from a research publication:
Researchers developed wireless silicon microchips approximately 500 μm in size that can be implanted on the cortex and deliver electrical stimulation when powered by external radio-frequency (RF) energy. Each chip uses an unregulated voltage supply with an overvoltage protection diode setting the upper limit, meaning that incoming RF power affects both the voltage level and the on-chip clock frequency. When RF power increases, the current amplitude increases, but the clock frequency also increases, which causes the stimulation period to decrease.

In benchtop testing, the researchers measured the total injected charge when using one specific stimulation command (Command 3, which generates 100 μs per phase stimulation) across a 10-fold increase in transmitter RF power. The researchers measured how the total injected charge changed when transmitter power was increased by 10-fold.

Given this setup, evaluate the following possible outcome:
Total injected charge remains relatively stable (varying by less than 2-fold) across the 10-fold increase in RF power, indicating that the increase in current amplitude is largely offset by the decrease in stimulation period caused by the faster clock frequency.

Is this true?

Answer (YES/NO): YES